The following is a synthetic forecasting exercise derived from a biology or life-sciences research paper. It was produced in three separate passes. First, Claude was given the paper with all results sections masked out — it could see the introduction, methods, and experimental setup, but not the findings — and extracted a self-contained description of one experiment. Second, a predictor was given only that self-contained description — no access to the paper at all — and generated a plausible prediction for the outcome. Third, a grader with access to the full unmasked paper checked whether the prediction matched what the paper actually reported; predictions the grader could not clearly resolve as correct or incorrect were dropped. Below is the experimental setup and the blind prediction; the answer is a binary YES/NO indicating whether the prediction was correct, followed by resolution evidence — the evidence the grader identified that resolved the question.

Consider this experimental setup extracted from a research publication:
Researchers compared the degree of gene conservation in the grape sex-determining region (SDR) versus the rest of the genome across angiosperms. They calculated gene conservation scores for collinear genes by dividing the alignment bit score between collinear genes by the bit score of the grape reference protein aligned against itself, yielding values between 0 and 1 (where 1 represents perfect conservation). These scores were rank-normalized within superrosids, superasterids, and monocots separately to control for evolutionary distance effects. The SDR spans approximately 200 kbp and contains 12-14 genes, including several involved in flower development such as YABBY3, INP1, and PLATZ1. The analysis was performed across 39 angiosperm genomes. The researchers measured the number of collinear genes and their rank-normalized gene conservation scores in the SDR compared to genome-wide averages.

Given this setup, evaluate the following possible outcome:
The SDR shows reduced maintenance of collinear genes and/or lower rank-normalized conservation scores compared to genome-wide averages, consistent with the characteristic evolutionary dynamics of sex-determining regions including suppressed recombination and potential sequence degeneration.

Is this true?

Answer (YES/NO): NO